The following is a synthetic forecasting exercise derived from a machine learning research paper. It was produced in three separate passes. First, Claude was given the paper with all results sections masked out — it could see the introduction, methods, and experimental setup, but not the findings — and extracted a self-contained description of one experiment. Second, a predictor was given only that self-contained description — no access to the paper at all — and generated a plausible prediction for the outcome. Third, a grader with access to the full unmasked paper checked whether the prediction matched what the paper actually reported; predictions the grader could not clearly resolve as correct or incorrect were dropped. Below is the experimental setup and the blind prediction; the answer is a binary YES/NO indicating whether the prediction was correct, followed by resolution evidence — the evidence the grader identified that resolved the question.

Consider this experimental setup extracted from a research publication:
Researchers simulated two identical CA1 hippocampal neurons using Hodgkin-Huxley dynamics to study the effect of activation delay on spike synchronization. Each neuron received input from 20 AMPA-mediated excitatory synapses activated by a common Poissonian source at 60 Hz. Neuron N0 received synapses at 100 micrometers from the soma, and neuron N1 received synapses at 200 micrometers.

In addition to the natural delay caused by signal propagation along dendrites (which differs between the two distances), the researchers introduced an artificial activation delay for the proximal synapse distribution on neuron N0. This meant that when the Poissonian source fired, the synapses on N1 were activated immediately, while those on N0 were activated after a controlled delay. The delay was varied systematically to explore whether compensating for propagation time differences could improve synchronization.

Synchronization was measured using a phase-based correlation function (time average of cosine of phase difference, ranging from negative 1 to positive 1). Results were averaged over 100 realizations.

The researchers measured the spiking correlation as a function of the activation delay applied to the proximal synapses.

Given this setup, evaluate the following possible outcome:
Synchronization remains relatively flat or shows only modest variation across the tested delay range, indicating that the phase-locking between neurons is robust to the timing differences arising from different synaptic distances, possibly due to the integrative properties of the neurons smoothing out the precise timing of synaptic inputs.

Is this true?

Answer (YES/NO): NO